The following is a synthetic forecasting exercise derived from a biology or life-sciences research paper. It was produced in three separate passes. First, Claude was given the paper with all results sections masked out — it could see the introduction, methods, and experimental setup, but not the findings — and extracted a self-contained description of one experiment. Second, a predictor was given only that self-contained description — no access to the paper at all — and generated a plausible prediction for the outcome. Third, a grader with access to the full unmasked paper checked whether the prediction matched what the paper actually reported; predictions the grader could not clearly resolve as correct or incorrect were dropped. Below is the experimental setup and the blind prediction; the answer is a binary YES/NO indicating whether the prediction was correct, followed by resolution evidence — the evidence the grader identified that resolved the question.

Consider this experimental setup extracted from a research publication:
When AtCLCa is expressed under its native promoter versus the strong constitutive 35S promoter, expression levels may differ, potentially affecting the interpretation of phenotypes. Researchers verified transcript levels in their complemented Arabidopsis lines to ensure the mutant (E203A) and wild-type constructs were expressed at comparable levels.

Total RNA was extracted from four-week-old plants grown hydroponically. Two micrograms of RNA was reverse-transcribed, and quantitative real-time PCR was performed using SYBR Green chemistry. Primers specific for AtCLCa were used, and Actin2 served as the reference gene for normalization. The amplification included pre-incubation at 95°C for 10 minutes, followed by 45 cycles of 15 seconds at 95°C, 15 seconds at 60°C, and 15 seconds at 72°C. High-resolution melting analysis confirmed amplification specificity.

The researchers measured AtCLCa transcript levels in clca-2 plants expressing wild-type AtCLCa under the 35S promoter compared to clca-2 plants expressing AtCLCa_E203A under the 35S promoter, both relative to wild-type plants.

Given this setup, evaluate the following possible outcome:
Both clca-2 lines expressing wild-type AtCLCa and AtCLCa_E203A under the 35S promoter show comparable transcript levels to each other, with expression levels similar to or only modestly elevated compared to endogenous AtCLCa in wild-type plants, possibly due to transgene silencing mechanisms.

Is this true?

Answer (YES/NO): NO